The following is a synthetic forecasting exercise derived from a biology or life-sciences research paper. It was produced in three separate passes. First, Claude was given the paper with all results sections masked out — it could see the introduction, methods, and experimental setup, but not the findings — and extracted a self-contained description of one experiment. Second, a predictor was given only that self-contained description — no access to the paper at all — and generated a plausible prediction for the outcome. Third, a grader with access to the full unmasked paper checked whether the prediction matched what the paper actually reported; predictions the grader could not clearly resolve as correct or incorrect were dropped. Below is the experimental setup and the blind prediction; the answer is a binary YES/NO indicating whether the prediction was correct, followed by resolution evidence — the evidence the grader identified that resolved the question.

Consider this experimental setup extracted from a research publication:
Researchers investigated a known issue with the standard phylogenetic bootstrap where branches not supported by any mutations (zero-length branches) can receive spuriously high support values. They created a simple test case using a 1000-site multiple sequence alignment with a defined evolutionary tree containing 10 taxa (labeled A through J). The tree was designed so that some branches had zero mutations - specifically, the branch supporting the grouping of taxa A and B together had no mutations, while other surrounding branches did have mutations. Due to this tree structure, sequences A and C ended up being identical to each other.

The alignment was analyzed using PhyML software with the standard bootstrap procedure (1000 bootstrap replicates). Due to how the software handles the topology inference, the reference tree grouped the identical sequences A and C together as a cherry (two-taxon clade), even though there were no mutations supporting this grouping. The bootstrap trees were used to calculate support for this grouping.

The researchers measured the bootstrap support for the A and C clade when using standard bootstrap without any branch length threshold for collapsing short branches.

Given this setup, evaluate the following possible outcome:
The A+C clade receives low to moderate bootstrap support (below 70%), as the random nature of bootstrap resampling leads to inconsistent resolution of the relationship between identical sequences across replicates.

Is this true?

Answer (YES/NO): NO